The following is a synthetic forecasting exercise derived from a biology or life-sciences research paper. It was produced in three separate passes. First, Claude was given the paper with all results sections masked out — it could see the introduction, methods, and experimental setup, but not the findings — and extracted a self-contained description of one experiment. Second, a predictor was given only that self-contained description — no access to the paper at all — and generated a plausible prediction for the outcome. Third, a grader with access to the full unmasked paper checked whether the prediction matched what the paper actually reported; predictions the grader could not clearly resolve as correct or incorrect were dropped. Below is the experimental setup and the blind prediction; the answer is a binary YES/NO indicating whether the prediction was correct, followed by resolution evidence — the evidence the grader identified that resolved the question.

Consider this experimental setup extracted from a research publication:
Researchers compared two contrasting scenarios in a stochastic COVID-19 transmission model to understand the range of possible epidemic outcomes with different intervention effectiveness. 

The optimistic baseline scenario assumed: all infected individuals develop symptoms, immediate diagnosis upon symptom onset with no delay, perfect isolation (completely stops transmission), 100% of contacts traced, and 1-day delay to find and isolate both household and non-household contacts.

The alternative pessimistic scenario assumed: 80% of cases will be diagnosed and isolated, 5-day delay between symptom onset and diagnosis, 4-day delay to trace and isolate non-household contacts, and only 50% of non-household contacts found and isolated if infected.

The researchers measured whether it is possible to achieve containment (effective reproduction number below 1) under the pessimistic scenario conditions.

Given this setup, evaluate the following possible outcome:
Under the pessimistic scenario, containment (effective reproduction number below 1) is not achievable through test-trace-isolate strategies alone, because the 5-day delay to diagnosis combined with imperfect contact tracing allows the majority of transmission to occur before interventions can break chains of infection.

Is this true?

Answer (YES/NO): YES